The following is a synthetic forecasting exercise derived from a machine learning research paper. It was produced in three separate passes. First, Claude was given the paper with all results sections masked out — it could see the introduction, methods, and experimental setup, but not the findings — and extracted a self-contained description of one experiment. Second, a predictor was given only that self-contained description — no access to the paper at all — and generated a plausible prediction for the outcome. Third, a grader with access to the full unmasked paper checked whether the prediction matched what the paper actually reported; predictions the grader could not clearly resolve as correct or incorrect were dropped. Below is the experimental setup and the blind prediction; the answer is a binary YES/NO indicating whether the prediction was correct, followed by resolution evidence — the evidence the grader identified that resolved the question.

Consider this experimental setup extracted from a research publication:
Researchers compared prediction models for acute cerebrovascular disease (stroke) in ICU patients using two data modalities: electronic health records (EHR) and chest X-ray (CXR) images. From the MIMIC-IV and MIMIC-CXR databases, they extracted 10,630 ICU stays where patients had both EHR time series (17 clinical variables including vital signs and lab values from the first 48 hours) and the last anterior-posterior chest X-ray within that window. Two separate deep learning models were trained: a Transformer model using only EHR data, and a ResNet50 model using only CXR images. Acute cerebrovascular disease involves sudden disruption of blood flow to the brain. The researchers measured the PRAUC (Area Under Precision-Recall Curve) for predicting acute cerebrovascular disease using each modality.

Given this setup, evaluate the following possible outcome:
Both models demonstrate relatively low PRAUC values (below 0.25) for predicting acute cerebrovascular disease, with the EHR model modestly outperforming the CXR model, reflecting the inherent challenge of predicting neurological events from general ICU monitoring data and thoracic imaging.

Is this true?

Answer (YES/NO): NO